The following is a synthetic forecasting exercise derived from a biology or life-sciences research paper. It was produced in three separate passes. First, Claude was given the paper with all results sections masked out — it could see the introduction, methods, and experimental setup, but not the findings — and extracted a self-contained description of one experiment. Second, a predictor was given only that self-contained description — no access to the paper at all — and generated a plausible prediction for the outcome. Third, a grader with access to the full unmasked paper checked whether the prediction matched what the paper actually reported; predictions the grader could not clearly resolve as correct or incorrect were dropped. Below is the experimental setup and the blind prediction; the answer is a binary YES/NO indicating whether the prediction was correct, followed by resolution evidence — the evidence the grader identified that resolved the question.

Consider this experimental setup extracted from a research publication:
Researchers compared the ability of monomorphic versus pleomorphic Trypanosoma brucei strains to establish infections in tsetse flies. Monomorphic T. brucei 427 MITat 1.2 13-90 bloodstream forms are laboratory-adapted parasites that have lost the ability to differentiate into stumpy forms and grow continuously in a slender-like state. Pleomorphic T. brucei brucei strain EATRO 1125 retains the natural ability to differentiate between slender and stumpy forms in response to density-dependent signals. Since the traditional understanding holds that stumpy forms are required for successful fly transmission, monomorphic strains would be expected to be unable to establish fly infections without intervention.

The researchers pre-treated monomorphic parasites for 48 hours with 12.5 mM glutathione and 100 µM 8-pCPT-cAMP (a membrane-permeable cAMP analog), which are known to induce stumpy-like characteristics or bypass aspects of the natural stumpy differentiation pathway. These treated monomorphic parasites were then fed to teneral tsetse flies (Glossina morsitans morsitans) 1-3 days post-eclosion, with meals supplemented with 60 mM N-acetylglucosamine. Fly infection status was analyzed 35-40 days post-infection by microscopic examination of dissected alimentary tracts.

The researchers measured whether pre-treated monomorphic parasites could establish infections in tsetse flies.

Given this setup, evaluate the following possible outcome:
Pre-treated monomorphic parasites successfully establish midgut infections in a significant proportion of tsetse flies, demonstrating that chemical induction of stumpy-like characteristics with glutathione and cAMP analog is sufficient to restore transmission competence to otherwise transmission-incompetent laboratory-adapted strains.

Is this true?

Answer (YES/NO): NO